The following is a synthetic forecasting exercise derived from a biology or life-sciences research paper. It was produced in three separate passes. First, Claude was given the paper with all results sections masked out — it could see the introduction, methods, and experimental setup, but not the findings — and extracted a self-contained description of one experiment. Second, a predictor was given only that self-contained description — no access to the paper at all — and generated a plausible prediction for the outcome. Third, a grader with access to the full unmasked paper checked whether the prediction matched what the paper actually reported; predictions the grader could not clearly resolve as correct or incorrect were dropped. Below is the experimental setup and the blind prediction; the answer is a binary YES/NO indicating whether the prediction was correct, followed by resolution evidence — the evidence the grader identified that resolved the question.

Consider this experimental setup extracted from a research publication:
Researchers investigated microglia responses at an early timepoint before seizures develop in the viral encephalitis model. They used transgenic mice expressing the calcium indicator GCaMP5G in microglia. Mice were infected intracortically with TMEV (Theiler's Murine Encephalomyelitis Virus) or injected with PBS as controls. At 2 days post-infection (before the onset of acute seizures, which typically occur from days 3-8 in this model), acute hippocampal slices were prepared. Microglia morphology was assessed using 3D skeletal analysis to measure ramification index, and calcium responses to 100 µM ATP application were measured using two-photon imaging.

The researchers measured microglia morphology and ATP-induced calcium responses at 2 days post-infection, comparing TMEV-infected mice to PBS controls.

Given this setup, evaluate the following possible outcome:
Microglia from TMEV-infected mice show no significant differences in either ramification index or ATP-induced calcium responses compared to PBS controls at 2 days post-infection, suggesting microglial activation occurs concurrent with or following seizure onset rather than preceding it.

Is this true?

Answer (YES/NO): YES